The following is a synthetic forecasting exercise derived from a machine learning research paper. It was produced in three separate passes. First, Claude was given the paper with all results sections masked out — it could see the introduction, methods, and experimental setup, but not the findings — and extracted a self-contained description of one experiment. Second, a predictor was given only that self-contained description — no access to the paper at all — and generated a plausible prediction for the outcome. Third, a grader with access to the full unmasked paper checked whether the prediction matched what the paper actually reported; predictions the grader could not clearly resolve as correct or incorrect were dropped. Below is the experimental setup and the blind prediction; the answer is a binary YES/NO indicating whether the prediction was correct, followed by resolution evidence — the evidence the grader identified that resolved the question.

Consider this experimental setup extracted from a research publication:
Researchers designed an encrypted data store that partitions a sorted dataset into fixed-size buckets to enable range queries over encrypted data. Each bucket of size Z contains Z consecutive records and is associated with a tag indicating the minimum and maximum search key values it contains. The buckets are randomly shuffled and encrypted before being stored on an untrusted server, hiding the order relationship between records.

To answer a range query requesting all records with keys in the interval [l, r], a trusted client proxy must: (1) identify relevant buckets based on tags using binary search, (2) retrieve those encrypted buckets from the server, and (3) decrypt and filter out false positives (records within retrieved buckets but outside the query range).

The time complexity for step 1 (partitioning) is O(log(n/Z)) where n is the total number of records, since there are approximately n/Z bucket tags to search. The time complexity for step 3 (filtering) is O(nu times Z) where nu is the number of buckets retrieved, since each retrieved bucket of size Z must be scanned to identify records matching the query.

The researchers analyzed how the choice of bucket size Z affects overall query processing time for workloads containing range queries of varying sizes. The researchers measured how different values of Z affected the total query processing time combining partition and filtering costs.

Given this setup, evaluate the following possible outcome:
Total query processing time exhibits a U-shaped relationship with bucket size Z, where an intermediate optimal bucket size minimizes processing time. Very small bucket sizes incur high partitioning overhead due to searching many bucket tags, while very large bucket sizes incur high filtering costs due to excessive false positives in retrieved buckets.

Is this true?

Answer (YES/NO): YES